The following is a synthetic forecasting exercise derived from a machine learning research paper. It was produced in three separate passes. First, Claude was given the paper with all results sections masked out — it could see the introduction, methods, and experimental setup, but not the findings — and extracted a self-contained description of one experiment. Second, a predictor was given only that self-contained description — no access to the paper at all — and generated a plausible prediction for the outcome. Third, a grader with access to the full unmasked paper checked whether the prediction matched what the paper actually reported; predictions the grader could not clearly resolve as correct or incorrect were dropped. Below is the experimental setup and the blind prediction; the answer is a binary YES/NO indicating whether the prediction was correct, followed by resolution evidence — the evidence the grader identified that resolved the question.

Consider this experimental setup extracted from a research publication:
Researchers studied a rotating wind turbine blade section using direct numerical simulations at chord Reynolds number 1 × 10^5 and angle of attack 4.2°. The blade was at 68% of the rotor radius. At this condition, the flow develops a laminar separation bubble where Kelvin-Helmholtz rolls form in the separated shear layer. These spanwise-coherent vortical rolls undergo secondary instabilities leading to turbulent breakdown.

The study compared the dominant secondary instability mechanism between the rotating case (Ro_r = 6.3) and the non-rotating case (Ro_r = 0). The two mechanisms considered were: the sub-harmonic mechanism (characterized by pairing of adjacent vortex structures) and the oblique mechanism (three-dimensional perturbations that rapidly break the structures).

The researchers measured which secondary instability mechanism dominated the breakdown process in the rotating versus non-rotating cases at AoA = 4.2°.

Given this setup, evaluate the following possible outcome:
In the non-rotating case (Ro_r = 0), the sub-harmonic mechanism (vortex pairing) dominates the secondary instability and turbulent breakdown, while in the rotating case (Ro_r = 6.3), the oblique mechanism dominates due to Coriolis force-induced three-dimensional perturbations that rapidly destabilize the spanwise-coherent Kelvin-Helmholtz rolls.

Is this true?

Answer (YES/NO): NO